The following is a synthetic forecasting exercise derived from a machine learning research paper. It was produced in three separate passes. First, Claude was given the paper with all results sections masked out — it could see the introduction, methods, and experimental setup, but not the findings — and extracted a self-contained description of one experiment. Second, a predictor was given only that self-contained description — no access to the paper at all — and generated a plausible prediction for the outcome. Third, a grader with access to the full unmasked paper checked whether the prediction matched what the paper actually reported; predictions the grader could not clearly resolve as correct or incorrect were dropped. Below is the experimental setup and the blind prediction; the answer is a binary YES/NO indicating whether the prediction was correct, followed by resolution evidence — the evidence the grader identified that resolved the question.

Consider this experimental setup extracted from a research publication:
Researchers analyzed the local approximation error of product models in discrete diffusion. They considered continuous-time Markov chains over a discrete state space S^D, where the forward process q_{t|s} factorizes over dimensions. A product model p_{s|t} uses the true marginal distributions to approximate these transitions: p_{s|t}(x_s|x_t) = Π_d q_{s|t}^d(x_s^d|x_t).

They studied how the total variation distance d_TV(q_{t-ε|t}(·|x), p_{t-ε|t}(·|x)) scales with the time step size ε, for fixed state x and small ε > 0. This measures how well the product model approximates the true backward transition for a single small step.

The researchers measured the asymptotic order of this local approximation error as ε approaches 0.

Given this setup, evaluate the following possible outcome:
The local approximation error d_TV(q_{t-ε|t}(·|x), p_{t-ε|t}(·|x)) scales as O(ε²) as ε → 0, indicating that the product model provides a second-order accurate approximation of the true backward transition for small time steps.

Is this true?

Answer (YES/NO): YES